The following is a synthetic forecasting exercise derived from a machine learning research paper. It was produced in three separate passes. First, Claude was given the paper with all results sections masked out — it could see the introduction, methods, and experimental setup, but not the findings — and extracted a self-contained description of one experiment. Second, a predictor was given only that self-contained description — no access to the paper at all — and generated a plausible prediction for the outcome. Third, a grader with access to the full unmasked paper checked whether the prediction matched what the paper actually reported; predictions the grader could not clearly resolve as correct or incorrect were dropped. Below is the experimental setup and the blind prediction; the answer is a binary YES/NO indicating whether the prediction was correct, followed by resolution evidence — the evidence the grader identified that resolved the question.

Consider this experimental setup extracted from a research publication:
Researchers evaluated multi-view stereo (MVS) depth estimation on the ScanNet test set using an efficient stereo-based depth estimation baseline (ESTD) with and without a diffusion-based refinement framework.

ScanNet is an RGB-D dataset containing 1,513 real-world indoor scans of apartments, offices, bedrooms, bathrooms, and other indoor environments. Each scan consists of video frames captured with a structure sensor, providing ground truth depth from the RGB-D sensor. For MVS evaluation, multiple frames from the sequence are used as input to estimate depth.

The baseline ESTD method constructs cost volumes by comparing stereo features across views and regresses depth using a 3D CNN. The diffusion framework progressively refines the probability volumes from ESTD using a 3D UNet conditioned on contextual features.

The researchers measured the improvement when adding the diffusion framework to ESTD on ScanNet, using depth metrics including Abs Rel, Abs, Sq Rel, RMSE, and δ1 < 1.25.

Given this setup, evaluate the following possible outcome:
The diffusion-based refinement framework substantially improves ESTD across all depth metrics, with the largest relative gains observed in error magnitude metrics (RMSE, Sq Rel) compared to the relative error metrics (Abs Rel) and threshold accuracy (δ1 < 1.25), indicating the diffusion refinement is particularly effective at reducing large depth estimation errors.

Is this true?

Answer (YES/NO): NO